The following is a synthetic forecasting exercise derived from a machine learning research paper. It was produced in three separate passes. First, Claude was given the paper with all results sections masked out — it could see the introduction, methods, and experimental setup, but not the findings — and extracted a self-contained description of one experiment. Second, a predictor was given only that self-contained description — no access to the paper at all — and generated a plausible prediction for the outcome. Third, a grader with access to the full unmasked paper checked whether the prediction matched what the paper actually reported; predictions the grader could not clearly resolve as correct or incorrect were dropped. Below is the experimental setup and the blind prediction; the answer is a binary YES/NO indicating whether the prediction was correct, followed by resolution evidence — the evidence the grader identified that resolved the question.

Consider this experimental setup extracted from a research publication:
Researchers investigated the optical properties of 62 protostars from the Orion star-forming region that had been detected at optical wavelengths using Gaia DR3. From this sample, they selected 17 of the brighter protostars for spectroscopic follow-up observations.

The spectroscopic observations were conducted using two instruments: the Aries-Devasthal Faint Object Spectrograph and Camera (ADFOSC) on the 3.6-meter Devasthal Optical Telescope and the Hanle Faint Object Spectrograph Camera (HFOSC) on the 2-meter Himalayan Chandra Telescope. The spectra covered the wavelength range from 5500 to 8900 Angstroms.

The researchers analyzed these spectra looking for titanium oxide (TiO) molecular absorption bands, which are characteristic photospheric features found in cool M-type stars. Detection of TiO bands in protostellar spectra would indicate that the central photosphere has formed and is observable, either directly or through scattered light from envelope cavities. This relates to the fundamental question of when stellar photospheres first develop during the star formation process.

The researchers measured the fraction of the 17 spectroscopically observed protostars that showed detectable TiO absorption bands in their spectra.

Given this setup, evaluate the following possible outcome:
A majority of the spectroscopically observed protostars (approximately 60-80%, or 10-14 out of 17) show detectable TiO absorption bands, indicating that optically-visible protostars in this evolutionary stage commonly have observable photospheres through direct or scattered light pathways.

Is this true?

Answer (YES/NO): NO